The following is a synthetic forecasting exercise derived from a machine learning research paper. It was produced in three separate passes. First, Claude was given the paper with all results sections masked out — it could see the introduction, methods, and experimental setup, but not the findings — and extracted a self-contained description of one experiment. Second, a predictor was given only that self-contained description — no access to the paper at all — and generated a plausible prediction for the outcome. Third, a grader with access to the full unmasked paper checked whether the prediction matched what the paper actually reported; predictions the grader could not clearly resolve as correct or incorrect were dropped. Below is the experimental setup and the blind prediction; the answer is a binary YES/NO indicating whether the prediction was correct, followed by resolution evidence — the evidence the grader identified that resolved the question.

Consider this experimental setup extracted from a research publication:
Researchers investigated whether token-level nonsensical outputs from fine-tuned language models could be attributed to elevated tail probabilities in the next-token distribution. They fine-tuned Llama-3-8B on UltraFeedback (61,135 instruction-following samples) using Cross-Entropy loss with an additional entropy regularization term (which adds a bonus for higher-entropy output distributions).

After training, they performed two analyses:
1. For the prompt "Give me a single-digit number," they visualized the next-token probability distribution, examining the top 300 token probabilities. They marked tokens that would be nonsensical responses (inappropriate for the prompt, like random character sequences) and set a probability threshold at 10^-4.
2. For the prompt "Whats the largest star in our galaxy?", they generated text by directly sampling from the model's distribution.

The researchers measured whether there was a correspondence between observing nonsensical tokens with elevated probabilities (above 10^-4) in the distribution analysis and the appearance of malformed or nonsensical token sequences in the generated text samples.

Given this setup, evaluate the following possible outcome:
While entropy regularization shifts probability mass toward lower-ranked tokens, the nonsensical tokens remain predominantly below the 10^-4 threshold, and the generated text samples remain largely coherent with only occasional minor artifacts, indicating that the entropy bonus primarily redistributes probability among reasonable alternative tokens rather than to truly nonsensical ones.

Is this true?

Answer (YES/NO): NO